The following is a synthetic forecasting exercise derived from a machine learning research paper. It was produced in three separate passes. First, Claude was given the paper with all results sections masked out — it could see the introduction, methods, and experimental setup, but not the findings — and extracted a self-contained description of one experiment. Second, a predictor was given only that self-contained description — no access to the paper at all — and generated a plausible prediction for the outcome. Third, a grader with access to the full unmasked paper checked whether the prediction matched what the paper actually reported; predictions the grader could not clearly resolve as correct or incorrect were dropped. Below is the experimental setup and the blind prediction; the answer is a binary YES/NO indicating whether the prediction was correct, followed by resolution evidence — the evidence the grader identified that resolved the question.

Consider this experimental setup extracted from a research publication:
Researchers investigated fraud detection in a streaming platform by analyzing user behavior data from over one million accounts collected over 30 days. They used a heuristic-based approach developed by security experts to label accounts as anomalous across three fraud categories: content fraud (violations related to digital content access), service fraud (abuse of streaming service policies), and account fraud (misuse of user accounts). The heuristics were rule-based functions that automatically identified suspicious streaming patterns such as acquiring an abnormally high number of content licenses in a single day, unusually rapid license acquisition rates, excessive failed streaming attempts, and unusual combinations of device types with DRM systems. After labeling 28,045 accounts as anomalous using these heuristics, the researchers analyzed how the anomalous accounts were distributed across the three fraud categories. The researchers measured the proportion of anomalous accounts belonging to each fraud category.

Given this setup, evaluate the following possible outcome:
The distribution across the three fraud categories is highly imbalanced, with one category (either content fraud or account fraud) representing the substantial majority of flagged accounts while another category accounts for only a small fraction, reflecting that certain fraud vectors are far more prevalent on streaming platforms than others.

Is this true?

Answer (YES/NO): NO